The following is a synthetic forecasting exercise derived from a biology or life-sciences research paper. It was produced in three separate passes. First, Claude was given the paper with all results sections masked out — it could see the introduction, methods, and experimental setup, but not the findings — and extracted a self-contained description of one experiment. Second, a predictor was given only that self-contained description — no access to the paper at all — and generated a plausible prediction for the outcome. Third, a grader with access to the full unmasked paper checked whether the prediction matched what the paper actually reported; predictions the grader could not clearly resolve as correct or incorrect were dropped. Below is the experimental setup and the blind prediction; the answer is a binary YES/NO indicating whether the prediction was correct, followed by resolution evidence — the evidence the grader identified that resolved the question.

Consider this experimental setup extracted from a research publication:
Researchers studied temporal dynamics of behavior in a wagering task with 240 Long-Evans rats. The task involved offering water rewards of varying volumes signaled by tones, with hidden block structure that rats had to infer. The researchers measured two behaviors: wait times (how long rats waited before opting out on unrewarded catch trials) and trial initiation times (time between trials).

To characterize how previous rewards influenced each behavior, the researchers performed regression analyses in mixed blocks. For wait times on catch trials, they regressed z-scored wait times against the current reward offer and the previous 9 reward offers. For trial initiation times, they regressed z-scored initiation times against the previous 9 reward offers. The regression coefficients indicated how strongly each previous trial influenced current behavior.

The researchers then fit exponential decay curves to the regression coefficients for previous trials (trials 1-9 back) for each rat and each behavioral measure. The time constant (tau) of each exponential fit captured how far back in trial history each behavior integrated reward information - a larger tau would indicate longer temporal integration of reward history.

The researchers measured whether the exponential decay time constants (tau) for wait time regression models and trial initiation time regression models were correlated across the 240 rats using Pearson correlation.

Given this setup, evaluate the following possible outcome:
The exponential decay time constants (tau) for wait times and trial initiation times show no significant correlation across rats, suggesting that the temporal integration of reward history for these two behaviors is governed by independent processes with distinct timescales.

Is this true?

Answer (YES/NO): YES